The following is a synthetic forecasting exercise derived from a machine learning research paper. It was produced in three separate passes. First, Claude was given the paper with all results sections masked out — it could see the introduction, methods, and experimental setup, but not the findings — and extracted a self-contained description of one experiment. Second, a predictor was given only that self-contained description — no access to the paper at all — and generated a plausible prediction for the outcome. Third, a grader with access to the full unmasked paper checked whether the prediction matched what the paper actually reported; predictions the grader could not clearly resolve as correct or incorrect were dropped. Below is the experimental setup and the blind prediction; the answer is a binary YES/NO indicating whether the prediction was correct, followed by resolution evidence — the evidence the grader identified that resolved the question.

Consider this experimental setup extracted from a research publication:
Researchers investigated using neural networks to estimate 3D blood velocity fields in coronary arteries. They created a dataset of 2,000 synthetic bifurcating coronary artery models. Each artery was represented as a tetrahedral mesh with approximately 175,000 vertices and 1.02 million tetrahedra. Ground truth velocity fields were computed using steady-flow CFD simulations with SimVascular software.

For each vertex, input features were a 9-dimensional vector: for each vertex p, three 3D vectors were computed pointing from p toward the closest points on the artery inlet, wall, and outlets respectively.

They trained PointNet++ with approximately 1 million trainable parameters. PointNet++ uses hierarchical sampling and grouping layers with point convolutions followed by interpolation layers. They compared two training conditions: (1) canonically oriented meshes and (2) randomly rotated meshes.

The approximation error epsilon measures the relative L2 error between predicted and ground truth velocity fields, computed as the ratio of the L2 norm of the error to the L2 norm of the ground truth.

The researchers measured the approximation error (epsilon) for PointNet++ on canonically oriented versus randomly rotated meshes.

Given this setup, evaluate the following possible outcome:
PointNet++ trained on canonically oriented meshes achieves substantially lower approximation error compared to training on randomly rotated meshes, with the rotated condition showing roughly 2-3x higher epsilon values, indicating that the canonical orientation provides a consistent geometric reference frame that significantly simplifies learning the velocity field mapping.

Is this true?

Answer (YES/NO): YES